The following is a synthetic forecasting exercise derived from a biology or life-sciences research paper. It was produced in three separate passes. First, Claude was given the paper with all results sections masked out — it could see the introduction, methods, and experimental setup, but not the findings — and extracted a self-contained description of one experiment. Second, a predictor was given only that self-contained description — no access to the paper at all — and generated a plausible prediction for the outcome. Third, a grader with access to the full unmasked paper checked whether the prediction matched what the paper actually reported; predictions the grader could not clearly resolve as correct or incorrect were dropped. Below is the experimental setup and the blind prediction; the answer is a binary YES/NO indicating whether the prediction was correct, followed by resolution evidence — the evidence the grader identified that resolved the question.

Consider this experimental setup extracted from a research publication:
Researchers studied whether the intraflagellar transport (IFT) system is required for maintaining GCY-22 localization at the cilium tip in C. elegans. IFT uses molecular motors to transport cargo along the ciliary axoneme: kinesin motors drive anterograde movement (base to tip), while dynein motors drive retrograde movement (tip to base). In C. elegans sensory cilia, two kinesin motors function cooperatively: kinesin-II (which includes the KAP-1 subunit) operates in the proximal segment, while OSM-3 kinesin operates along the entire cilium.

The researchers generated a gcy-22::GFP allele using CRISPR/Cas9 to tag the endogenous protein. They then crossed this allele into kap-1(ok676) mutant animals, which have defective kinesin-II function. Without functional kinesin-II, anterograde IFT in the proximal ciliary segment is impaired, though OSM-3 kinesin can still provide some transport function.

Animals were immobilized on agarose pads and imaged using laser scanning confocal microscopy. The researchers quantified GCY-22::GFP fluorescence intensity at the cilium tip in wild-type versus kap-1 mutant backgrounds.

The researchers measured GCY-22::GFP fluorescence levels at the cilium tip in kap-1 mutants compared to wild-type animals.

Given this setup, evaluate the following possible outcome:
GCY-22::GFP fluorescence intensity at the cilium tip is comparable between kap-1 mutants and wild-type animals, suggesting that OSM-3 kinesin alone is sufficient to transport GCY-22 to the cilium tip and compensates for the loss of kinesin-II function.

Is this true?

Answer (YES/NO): YES